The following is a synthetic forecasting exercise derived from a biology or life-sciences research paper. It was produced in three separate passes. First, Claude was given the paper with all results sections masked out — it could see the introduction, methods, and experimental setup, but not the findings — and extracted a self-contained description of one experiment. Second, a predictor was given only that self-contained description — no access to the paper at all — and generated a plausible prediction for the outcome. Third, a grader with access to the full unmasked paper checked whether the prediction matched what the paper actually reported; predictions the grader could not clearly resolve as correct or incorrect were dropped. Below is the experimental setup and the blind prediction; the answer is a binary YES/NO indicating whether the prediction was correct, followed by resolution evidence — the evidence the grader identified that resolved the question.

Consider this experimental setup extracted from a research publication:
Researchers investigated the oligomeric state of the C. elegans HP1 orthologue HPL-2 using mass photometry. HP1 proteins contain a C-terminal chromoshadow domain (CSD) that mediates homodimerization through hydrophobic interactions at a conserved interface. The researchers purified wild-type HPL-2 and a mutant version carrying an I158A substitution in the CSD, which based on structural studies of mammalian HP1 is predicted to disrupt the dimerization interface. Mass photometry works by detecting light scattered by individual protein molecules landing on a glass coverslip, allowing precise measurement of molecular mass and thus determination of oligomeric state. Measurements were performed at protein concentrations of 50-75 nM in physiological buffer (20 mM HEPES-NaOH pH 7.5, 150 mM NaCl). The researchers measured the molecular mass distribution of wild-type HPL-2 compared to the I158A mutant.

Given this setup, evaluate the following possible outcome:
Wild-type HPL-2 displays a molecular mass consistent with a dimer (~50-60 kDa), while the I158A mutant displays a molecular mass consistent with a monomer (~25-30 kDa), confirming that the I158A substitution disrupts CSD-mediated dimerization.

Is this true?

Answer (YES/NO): NO